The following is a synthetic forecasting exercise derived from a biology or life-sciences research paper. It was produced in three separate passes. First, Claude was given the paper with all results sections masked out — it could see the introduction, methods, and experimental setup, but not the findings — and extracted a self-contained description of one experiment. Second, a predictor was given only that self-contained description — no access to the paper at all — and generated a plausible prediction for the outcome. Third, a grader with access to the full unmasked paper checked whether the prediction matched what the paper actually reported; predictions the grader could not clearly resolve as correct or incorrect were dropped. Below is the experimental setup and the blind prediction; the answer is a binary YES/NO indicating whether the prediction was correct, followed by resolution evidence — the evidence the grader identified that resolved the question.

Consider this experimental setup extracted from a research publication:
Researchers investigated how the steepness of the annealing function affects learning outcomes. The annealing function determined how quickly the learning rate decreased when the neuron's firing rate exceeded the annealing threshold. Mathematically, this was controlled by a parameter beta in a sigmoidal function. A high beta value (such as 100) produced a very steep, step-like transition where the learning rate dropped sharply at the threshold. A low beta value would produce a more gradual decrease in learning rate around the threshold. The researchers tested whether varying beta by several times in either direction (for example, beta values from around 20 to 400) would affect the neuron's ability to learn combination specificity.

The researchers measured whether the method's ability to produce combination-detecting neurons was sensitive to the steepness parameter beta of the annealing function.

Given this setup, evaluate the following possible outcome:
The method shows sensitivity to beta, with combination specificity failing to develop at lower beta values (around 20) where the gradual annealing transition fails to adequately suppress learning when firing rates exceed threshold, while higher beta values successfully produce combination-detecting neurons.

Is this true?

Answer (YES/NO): NO